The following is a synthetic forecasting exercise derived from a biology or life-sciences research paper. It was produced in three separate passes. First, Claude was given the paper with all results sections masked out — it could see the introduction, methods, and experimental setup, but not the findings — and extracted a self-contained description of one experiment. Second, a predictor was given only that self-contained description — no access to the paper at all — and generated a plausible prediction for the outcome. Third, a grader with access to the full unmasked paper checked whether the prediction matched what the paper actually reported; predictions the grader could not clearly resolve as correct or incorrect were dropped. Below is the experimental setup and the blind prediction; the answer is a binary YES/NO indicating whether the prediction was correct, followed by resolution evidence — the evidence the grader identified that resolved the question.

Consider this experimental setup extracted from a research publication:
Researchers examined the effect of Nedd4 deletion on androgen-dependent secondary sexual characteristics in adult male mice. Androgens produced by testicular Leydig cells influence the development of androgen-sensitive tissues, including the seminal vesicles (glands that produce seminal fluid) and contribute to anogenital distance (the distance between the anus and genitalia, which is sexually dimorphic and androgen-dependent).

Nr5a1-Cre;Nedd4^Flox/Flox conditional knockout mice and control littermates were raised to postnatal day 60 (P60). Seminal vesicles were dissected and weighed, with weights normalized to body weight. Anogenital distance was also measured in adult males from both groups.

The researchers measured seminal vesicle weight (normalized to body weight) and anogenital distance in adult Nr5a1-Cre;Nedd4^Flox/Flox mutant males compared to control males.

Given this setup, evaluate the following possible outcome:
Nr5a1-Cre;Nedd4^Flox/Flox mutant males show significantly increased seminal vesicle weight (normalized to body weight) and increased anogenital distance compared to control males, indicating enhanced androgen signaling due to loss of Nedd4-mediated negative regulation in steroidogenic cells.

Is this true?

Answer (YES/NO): NO